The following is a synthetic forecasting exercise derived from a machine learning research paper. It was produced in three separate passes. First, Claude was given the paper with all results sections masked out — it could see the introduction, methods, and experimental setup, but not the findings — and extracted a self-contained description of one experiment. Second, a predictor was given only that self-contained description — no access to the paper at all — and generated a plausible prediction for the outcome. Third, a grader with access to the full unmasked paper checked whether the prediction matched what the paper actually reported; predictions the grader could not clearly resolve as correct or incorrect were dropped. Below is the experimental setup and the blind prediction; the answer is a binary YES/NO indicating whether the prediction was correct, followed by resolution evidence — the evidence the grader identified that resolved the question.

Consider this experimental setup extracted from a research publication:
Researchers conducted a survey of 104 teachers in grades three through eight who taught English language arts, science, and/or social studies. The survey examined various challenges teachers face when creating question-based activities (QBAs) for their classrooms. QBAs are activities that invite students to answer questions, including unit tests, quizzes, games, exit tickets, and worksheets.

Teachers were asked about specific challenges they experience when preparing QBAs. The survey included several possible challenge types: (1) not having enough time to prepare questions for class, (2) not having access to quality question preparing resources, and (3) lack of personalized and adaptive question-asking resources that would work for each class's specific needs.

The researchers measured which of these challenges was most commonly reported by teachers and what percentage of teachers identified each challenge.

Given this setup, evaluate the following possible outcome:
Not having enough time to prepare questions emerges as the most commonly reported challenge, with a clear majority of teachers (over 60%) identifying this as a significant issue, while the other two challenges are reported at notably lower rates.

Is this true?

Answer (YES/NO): YES